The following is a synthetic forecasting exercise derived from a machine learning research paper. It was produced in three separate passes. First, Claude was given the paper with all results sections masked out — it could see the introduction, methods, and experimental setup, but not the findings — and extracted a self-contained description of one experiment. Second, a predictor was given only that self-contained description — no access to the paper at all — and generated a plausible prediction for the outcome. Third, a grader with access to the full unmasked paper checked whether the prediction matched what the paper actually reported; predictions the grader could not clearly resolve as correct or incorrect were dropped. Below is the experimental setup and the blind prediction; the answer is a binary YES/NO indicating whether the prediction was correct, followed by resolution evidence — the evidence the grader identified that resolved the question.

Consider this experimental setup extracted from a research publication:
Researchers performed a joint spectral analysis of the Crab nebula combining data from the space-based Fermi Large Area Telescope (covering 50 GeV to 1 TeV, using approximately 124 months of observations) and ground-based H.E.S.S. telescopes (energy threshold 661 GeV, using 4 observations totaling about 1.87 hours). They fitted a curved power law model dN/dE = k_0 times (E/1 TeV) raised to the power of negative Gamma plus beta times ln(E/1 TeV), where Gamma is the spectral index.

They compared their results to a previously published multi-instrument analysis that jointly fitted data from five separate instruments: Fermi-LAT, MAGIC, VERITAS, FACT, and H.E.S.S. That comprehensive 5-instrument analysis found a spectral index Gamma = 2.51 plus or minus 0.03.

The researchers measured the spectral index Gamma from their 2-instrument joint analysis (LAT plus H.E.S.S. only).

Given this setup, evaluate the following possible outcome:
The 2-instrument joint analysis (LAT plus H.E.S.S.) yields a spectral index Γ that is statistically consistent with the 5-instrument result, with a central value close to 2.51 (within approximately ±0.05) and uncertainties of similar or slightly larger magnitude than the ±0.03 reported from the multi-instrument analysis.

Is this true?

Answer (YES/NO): NO